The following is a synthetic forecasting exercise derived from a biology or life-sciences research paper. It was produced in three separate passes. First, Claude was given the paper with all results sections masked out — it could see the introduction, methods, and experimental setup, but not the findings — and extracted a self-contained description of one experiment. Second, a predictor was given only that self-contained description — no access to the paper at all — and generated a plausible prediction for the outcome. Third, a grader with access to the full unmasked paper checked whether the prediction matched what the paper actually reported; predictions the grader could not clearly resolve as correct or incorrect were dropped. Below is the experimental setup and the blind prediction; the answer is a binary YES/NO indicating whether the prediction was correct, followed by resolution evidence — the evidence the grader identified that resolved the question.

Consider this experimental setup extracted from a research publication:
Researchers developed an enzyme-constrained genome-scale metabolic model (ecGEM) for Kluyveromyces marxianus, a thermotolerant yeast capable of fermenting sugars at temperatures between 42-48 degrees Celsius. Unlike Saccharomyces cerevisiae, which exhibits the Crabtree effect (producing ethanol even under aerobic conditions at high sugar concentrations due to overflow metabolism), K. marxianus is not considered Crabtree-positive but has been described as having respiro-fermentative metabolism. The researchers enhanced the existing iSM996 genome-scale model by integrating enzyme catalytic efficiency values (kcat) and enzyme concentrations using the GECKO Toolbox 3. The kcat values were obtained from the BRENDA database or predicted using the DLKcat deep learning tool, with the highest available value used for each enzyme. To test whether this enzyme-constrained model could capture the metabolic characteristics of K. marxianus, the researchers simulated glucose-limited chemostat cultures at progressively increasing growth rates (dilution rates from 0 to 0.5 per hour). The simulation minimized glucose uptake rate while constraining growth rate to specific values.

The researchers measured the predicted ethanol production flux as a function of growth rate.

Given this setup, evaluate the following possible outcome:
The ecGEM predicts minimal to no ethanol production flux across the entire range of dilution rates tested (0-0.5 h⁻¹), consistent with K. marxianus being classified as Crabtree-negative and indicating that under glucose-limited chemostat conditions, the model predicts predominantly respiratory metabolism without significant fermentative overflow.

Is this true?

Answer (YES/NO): NO